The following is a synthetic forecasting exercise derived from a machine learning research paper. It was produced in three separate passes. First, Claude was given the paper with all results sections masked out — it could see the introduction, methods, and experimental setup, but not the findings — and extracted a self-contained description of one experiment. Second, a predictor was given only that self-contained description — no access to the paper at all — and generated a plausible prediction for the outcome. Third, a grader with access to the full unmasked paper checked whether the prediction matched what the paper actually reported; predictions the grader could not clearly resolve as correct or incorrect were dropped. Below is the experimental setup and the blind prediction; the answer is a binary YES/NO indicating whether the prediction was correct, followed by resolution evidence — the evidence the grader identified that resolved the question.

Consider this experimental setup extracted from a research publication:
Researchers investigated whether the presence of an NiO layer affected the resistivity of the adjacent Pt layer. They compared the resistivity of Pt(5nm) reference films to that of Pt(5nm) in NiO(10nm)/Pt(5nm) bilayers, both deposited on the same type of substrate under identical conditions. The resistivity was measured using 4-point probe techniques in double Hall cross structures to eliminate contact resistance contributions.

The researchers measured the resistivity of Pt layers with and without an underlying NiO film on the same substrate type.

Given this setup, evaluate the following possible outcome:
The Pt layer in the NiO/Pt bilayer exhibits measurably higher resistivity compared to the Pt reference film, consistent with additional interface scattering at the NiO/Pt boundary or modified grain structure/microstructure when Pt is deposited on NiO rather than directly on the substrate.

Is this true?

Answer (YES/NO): NO